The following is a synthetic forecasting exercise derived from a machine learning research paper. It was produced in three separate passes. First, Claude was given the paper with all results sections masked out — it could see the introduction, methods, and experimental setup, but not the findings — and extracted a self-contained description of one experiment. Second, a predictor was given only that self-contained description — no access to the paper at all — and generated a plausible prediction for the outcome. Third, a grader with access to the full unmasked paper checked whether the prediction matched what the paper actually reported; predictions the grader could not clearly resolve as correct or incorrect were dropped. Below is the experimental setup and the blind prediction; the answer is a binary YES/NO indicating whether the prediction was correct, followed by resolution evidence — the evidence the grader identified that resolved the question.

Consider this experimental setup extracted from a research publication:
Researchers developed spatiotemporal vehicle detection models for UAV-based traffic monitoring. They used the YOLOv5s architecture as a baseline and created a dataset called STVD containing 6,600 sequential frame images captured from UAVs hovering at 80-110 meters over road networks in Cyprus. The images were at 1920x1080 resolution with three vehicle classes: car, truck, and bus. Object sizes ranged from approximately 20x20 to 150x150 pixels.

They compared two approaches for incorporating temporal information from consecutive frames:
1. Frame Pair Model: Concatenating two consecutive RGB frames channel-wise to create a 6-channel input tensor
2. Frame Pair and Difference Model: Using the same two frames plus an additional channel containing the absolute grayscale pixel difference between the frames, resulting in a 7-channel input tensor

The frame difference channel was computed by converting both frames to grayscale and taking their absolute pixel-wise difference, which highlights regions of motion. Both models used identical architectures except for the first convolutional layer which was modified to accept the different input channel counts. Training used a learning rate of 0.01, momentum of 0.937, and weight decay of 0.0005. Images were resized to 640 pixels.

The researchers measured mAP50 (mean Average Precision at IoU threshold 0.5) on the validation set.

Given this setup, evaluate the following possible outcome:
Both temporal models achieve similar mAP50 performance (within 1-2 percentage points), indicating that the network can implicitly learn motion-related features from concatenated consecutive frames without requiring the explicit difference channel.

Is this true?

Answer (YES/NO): NO